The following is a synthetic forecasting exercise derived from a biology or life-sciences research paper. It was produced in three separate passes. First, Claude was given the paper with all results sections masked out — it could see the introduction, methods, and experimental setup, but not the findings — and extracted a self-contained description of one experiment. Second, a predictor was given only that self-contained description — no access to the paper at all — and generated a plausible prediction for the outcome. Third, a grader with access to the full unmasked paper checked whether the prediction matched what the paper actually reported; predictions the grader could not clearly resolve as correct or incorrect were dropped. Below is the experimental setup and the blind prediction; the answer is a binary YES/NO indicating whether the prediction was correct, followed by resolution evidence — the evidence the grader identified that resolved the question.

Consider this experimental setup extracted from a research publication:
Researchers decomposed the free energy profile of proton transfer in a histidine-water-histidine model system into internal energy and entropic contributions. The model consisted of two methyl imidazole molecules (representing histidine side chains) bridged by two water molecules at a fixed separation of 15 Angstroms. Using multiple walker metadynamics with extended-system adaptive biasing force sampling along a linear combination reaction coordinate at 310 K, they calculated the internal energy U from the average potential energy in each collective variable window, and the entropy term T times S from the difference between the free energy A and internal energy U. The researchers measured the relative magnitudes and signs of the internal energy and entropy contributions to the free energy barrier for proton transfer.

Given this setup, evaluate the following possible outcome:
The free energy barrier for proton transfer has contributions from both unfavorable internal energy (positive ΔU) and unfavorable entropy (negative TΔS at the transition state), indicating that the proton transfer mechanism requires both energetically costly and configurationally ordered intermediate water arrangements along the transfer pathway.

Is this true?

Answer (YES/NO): NO